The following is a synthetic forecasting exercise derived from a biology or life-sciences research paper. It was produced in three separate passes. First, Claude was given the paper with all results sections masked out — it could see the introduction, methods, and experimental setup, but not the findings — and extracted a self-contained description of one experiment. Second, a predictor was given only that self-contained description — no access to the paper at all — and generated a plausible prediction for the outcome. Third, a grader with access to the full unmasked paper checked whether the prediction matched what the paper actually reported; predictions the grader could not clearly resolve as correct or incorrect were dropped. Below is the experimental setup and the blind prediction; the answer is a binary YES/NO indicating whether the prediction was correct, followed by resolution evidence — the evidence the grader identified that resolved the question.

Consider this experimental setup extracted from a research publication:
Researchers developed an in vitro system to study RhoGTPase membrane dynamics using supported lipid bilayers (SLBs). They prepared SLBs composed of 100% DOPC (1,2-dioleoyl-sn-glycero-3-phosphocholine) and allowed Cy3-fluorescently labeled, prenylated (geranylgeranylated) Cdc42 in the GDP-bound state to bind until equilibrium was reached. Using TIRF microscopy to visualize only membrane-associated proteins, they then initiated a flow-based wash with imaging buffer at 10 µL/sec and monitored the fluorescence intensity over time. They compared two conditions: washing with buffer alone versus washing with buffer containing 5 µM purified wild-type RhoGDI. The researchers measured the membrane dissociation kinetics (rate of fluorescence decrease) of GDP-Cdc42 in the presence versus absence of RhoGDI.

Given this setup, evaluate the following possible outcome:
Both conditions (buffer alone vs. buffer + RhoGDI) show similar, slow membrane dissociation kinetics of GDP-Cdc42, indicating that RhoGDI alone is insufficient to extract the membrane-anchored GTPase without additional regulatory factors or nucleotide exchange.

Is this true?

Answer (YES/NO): NO